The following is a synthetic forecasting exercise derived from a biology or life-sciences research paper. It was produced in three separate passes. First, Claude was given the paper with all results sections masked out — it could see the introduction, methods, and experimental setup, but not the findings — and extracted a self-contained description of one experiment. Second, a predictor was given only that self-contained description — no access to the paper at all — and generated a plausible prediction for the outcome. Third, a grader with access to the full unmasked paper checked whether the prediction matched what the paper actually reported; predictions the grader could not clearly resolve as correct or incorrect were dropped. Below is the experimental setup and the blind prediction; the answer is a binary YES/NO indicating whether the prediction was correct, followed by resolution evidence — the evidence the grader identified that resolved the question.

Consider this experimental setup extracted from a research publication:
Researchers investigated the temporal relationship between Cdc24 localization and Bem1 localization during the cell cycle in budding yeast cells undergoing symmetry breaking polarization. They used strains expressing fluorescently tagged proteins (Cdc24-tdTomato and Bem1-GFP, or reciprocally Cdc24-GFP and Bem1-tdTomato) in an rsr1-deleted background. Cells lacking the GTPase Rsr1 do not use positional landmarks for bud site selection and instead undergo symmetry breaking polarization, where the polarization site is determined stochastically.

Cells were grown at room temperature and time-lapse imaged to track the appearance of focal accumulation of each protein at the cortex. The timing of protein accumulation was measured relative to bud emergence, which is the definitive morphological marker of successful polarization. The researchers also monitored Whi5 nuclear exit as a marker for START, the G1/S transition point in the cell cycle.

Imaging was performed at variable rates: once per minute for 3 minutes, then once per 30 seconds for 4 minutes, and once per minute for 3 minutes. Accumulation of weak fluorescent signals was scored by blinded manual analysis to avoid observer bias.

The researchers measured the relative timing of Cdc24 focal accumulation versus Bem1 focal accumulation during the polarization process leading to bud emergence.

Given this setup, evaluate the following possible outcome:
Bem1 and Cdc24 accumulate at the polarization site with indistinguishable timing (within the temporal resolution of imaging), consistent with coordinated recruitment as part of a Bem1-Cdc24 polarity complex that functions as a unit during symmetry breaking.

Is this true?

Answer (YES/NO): NO